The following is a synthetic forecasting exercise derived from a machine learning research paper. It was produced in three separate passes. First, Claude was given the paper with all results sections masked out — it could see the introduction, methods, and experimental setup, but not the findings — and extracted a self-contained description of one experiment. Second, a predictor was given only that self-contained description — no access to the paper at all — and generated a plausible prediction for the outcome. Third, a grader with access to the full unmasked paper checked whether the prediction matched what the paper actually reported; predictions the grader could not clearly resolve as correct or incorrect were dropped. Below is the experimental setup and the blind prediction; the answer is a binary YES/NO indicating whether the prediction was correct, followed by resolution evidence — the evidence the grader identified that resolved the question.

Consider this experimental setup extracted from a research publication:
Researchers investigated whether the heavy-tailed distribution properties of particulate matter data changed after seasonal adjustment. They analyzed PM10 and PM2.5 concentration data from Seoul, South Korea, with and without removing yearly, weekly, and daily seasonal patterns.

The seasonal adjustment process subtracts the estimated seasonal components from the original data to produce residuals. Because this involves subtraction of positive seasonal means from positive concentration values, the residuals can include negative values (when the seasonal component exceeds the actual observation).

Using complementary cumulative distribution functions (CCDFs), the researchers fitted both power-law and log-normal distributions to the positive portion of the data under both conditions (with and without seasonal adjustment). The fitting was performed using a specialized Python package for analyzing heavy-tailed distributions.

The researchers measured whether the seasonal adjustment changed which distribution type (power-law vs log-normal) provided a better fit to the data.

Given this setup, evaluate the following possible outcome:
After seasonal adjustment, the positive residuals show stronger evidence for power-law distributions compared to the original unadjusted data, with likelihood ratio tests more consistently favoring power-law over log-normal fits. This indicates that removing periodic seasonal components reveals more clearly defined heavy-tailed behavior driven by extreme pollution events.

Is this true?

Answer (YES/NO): NO